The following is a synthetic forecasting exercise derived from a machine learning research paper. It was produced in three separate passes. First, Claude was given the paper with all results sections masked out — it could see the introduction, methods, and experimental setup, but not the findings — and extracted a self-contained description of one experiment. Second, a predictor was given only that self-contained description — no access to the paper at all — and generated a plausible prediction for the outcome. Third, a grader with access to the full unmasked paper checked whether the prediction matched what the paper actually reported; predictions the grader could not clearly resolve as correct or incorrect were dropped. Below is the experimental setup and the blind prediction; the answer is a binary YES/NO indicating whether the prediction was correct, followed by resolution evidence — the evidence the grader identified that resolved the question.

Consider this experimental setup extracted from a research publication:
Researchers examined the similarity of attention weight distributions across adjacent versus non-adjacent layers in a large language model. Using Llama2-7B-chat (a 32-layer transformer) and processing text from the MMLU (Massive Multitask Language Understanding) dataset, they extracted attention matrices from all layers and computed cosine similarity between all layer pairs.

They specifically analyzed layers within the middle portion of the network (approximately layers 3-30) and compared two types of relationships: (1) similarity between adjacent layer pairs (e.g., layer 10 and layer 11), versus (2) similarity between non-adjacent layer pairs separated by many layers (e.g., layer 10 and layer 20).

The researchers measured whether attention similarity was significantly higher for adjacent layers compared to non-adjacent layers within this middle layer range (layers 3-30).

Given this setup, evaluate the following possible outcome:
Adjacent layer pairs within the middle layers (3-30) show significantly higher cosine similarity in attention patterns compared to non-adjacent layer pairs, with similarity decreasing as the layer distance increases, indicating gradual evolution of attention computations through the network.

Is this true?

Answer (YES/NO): NO